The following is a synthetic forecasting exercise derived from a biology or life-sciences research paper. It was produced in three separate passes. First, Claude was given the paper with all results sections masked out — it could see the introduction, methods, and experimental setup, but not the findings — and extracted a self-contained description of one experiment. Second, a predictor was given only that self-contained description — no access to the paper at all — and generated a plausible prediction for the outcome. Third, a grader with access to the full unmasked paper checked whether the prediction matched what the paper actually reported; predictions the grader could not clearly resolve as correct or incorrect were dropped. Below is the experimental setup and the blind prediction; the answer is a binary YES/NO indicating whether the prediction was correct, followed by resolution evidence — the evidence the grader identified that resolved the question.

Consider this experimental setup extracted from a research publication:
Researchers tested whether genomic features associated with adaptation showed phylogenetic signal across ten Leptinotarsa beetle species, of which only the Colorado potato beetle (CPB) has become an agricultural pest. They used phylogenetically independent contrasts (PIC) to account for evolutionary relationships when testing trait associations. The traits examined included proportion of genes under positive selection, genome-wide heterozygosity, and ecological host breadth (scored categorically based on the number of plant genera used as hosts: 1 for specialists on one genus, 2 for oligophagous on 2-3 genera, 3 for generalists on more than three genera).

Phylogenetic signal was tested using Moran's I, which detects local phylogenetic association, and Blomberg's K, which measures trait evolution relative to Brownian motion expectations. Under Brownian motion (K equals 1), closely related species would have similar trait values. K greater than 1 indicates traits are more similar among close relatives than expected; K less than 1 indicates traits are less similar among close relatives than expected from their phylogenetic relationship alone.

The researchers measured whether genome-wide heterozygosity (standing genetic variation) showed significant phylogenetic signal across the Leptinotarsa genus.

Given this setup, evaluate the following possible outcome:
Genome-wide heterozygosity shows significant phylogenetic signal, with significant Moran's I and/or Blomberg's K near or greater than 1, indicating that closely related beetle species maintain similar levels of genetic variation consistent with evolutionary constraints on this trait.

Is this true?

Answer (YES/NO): YES